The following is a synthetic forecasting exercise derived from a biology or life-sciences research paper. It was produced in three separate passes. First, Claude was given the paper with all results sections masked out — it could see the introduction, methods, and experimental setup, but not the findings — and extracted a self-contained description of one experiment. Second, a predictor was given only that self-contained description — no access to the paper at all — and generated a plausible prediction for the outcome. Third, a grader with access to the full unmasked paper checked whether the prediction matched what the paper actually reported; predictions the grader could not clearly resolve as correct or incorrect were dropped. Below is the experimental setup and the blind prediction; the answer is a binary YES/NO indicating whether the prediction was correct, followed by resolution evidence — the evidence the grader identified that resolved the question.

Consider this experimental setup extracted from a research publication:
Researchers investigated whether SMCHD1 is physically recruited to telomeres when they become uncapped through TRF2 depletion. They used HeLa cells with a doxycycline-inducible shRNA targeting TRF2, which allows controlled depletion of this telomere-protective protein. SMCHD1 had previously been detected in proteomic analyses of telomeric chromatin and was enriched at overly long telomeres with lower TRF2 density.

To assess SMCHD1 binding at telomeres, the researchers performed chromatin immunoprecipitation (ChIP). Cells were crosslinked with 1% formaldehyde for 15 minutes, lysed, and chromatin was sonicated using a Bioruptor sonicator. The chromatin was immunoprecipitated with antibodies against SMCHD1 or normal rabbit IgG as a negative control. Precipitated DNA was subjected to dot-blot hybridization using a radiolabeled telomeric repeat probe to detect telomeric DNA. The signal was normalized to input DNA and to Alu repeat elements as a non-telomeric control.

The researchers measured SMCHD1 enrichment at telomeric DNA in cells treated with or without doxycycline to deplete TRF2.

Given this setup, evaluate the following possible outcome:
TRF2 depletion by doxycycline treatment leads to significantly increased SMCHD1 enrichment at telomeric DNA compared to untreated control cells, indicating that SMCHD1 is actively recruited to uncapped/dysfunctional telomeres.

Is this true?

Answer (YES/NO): YES